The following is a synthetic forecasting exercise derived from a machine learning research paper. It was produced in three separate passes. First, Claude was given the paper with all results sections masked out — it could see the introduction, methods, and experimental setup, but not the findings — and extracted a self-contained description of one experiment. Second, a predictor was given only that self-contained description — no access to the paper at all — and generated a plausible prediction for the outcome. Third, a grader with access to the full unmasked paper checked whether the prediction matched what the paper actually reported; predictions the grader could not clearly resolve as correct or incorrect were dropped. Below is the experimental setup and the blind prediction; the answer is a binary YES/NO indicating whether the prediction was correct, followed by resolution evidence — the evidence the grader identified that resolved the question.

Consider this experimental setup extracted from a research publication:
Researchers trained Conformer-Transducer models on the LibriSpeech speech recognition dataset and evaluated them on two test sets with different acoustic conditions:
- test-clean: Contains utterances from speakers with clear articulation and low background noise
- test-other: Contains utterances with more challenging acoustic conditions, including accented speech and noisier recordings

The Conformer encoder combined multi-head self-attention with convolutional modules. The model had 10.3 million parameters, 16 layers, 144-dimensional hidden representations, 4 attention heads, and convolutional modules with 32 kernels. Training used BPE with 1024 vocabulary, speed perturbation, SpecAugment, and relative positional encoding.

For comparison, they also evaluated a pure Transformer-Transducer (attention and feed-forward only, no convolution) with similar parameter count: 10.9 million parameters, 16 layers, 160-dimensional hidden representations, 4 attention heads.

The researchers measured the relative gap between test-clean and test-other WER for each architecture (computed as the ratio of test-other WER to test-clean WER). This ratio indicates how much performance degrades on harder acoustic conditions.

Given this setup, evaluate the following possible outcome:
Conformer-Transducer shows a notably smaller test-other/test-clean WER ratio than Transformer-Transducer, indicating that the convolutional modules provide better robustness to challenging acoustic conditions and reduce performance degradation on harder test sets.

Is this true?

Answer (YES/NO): NO